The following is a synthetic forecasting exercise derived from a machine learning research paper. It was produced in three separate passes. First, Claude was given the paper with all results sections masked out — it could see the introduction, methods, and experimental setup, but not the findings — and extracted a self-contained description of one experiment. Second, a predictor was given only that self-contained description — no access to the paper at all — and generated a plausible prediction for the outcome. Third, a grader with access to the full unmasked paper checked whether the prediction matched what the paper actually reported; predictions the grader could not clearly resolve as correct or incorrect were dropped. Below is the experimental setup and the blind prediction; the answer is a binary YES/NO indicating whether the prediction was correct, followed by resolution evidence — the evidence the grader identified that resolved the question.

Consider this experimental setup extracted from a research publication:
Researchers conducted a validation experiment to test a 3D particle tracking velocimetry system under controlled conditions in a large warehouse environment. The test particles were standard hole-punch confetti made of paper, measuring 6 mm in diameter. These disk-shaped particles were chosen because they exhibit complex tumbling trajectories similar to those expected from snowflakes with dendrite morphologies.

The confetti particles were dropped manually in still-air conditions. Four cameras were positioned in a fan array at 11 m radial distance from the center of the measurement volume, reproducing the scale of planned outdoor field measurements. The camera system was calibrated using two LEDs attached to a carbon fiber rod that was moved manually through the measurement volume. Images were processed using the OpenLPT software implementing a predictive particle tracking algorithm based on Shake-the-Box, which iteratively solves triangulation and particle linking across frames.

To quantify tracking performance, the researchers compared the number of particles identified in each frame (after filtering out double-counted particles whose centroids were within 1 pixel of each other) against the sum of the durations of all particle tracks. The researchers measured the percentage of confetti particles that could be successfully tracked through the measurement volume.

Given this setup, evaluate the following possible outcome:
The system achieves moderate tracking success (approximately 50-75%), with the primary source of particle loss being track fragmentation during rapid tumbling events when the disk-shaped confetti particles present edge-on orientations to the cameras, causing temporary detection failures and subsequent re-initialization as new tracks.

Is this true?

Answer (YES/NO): NO